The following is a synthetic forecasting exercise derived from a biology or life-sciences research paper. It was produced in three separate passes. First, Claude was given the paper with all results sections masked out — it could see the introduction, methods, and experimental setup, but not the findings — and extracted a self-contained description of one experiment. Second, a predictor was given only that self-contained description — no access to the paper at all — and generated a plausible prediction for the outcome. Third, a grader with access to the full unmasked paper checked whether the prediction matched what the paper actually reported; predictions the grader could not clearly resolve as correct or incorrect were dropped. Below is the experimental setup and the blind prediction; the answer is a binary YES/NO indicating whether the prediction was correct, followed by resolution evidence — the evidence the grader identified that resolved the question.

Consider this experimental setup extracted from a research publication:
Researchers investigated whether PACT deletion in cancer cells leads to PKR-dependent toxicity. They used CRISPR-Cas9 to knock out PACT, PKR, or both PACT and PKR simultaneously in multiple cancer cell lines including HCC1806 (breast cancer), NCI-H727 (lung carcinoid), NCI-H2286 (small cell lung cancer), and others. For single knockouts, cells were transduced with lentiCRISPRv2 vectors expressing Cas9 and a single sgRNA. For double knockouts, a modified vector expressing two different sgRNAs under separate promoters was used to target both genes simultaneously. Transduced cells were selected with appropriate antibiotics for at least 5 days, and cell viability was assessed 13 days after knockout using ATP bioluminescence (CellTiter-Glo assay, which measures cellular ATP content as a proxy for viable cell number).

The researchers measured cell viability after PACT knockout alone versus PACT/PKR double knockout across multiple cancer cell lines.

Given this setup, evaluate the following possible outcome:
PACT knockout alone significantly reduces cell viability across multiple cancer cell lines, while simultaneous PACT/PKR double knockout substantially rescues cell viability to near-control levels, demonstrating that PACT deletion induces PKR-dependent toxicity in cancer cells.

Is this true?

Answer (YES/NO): YES